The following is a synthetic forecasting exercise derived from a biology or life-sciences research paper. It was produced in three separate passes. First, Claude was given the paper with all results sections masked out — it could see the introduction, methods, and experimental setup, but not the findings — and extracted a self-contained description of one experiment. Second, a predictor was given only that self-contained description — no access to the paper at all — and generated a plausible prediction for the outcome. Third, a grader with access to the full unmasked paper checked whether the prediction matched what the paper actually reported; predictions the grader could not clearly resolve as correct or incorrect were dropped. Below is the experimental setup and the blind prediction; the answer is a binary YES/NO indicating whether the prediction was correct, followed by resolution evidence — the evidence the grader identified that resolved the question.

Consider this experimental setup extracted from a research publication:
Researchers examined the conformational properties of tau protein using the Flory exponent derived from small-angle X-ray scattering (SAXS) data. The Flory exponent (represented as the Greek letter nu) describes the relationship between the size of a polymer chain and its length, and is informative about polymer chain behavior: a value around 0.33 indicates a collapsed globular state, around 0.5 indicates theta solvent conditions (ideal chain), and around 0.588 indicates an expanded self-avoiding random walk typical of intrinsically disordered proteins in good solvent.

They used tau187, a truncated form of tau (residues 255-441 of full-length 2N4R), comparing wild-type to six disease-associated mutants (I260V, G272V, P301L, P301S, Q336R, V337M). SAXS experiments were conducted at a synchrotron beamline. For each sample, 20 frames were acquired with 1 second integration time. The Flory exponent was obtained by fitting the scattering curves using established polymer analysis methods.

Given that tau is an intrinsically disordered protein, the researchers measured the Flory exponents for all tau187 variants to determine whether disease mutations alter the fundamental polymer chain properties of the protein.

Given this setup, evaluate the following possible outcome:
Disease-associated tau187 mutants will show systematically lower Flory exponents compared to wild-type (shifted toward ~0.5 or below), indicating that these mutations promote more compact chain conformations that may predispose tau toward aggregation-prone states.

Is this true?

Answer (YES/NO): NO